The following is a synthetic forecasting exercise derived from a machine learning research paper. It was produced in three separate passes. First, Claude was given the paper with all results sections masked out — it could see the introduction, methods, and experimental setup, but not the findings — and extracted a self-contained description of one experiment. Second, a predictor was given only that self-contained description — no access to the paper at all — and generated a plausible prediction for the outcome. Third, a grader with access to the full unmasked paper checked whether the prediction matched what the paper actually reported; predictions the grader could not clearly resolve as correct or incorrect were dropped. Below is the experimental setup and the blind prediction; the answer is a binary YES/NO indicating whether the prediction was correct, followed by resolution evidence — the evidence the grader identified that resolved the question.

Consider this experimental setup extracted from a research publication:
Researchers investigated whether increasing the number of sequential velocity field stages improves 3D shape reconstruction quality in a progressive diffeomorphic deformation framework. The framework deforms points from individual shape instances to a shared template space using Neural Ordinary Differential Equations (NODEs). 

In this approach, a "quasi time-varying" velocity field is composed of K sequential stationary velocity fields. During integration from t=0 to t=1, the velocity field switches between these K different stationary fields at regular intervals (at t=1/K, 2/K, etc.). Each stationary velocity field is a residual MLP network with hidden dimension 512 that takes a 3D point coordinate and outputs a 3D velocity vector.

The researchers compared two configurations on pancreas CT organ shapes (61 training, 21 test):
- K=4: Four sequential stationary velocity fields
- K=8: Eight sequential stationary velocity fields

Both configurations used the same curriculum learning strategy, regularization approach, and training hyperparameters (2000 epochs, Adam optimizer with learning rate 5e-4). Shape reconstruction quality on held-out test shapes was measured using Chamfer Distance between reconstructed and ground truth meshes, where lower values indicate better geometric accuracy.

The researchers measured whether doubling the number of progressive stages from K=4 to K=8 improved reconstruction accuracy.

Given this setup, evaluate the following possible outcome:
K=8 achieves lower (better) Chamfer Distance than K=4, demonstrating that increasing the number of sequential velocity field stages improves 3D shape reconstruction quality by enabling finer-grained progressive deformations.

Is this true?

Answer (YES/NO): NO